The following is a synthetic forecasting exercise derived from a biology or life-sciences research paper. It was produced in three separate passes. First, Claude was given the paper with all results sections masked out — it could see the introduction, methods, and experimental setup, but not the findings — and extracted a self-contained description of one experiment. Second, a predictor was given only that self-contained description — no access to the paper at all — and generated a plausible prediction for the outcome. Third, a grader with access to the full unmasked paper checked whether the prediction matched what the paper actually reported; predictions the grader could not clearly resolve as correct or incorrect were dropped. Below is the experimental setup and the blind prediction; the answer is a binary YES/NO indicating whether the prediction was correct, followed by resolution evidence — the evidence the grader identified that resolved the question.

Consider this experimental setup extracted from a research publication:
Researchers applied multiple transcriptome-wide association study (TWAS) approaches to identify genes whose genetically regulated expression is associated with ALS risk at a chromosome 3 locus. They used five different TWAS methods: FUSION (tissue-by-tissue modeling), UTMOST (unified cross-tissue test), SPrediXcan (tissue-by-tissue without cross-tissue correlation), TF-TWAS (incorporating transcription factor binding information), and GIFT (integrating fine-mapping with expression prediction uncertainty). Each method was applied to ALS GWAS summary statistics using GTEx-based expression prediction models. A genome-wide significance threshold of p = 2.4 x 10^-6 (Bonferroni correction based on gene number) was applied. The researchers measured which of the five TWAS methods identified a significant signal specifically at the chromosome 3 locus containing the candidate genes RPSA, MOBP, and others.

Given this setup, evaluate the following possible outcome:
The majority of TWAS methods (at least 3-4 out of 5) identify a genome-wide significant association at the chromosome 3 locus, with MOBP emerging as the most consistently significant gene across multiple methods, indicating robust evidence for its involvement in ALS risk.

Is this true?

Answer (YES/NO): NO